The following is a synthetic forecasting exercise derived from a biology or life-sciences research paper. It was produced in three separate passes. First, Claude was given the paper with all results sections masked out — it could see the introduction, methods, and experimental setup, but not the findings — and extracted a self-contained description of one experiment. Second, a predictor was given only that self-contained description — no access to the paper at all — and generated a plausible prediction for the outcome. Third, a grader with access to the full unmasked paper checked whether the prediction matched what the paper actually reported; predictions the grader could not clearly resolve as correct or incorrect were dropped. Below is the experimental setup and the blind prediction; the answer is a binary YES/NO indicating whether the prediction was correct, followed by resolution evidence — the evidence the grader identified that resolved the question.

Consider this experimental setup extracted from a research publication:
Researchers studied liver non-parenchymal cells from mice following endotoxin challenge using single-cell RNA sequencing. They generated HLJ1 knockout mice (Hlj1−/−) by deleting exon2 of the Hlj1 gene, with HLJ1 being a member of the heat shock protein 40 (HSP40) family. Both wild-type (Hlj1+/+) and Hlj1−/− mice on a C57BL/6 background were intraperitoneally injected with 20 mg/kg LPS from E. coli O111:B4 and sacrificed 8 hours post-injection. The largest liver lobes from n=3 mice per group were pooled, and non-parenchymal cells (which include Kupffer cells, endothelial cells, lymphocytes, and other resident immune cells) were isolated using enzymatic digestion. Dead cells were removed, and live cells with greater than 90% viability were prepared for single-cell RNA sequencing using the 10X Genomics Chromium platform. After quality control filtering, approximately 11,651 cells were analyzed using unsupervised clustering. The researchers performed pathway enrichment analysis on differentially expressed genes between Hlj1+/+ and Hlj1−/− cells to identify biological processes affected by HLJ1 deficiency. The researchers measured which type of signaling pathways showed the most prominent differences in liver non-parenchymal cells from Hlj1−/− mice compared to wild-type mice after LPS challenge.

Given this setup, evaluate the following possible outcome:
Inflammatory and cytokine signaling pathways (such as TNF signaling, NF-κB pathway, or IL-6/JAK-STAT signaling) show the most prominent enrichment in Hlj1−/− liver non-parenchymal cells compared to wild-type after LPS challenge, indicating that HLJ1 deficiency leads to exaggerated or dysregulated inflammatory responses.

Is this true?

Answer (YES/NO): NO